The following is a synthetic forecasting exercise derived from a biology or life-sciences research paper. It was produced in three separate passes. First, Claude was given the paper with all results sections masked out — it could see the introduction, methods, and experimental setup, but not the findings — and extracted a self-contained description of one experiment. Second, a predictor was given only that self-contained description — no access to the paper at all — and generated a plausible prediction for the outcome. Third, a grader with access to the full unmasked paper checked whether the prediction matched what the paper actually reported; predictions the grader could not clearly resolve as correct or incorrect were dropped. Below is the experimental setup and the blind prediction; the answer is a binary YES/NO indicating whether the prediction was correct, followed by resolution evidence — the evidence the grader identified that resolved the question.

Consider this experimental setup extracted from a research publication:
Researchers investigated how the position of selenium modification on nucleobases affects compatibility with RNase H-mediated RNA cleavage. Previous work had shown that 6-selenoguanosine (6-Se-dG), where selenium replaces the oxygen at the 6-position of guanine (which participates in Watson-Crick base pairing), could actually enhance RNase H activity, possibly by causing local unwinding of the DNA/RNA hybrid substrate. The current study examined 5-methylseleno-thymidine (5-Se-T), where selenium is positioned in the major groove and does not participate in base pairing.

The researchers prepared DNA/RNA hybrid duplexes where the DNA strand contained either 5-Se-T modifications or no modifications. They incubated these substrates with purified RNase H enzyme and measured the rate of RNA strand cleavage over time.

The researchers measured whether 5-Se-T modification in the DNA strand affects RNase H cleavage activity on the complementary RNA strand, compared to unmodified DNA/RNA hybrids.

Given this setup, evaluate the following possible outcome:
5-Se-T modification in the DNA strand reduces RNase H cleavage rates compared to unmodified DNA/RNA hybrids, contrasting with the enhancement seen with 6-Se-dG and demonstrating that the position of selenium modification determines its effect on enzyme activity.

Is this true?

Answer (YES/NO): NO